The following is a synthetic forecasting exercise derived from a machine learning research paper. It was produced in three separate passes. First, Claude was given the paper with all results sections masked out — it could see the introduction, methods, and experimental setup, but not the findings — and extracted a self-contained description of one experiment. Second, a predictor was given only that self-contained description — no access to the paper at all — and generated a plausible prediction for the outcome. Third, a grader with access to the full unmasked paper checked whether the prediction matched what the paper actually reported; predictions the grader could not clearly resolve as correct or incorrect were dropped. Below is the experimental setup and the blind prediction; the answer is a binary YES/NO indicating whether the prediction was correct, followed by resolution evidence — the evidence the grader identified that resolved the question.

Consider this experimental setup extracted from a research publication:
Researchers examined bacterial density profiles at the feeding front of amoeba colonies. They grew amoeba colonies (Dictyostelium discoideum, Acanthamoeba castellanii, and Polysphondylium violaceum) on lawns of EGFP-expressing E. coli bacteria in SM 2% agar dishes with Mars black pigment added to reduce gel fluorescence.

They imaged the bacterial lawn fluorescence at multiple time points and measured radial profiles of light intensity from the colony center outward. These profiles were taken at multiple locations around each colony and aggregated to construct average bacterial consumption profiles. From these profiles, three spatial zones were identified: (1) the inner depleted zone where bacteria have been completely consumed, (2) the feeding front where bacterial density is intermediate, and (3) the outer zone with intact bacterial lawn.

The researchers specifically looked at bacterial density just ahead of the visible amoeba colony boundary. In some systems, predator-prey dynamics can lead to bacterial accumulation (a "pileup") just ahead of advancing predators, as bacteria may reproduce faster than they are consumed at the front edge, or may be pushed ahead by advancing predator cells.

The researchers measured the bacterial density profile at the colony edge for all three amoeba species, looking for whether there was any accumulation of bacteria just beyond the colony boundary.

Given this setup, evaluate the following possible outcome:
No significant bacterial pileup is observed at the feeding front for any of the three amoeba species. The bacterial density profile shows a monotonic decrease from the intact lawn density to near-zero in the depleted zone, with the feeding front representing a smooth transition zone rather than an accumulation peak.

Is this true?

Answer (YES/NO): NO